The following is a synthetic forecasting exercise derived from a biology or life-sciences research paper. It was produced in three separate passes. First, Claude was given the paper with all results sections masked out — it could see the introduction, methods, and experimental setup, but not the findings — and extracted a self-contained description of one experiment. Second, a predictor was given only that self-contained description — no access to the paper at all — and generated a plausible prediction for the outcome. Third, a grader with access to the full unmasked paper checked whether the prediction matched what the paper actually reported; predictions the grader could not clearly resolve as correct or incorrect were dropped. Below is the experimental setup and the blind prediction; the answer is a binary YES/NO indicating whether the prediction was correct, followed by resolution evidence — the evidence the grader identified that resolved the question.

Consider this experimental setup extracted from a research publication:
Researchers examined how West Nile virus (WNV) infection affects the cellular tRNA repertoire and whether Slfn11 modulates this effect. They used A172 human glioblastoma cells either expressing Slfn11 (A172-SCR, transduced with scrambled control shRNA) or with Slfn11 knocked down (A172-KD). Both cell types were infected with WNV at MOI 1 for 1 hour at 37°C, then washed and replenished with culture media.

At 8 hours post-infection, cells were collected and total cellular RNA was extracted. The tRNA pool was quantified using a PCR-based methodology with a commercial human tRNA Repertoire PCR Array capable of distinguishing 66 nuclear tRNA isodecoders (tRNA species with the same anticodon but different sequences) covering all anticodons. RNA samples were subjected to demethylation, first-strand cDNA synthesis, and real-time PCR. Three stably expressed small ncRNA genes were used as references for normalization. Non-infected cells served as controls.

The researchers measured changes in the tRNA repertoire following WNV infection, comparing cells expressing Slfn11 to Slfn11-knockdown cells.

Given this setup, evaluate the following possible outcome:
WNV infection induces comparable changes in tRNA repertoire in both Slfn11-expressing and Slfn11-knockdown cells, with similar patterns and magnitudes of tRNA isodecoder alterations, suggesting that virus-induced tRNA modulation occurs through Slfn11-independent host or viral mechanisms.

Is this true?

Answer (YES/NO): NO